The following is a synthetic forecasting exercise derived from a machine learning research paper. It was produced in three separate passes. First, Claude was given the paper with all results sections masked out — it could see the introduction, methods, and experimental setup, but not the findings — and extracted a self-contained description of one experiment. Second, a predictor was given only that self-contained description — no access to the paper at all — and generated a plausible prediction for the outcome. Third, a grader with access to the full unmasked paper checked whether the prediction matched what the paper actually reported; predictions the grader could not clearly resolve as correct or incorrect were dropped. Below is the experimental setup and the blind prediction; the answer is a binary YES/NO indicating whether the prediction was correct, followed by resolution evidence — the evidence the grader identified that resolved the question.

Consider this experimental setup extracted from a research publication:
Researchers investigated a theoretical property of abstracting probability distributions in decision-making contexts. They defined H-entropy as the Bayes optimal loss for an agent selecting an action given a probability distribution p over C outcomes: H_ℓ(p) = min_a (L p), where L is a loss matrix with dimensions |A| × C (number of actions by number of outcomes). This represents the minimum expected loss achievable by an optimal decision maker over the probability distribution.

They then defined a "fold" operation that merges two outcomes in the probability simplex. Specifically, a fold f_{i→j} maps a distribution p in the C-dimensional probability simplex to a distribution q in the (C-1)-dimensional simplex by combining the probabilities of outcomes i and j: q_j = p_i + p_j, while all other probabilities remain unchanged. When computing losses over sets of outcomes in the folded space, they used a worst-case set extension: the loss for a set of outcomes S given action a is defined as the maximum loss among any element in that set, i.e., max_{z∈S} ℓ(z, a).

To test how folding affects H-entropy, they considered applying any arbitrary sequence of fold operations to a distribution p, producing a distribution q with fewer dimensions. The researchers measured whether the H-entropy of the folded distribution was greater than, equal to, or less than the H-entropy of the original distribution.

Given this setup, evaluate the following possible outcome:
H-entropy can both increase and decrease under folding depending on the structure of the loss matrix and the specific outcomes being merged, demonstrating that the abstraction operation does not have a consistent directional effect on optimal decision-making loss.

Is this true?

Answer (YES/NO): NO